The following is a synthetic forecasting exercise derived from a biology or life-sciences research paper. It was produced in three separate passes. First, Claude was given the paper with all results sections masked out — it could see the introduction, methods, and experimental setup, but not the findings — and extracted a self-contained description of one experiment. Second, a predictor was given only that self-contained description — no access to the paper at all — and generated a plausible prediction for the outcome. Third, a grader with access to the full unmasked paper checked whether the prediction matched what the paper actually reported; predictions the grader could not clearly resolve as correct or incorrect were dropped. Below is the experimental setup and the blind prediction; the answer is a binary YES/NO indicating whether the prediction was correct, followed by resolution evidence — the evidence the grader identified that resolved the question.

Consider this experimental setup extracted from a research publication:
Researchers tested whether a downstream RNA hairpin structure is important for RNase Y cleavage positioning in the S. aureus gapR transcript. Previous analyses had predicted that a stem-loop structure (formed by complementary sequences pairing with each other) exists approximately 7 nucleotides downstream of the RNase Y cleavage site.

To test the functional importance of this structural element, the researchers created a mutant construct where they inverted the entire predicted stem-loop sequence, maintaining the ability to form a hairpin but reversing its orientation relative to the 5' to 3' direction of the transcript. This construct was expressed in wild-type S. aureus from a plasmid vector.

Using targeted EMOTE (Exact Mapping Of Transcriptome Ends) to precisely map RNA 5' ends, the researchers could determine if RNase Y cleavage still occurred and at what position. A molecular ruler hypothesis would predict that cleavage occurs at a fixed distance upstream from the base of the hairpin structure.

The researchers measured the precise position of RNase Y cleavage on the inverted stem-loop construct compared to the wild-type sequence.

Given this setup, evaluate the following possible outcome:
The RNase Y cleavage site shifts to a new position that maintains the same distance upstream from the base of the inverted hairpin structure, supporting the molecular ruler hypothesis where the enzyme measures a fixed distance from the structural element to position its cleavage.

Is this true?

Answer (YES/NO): NO